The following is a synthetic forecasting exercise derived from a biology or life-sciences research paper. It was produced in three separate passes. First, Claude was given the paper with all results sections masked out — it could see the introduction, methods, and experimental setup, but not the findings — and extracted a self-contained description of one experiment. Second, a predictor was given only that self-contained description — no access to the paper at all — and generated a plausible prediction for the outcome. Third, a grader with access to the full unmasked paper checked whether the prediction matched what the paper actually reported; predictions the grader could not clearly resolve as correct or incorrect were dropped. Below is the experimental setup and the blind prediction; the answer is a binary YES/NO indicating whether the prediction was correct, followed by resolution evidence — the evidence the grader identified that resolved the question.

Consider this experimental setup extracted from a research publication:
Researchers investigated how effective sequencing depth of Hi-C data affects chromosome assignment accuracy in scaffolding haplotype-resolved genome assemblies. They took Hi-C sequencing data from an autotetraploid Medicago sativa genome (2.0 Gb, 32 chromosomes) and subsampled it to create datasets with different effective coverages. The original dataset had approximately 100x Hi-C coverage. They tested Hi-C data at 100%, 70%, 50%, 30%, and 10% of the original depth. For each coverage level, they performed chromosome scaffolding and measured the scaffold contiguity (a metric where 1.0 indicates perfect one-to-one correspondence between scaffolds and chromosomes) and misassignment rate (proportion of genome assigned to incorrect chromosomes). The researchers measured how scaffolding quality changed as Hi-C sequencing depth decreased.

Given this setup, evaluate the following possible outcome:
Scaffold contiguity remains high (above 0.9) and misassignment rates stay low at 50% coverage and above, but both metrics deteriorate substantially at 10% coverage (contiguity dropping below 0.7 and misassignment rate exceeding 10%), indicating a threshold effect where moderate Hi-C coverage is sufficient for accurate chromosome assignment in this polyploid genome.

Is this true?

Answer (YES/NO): NO